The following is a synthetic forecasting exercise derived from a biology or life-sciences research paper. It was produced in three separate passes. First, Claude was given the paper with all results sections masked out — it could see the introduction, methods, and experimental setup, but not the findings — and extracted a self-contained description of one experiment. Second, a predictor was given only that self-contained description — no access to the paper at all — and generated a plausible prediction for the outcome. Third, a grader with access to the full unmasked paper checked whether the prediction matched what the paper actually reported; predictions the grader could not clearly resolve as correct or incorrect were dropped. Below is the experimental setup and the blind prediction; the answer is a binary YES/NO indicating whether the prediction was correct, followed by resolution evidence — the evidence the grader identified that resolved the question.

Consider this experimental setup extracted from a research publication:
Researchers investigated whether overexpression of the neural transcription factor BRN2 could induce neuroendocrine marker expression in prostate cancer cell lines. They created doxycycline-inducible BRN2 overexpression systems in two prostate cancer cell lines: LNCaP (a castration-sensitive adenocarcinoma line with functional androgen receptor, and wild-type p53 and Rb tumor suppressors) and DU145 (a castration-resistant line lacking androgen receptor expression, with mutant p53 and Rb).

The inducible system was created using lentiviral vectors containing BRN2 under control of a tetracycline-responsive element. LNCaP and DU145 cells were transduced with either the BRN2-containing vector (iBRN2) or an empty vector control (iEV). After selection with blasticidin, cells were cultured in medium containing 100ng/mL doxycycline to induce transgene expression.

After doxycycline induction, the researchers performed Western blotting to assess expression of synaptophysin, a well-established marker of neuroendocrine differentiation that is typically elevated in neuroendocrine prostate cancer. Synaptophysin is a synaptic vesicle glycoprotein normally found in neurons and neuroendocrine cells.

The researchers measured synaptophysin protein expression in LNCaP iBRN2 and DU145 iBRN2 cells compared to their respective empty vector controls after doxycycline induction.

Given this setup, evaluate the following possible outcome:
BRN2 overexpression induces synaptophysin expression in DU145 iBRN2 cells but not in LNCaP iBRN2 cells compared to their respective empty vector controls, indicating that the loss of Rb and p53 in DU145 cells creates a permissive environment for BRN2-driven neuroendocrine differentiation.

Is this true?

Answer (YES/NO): NO